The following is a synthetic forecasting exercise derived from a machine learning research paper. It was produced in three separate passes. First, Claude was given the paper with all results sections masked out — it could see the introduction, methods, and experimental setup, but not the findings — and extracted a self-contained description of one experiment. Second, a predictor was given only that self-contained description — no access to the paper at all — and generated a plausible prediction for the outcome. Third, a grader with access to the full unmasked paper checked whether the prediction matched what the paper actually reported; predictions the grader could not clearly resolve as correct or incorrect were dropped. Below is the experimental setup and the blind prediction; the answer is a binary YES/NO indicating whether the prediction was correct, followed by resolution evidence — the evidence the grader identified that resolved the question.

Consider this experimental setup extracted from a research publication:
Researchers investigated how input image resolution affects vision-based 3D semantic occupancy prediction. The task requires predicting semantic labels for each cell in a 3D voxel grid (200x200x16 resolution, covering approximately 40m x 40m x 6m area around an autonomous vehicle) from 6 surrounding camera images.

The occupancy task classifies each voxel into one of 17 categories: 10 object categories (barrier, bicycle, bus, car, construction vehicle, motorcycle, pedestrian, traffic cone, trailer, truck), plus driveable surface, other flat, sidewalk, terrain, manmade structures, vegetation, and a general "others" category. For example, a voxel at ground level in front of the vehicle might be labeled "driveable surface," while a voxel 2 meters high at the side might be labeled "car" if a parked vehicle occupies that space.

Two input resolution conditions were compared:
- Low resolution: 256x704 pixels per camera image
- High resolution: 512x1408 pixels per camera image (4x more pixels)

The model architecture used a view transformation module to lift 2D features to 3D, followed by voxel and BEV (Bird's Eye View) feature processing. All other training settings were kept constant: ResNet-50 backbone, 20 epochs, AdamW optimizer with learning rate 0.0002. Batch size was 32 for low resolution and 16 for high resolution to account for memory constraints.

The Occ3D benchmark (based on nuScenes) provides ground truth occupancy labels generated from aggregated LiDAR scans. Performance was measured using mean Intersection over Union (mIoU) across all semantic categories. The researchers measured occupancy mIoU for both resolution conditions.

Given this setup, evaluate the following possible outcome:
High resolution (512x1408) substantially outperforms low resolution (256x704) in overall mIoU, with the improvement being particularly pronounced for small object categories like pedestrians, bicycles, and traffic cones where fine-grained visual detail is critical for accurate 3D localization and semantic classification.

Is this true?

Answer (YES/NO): YES